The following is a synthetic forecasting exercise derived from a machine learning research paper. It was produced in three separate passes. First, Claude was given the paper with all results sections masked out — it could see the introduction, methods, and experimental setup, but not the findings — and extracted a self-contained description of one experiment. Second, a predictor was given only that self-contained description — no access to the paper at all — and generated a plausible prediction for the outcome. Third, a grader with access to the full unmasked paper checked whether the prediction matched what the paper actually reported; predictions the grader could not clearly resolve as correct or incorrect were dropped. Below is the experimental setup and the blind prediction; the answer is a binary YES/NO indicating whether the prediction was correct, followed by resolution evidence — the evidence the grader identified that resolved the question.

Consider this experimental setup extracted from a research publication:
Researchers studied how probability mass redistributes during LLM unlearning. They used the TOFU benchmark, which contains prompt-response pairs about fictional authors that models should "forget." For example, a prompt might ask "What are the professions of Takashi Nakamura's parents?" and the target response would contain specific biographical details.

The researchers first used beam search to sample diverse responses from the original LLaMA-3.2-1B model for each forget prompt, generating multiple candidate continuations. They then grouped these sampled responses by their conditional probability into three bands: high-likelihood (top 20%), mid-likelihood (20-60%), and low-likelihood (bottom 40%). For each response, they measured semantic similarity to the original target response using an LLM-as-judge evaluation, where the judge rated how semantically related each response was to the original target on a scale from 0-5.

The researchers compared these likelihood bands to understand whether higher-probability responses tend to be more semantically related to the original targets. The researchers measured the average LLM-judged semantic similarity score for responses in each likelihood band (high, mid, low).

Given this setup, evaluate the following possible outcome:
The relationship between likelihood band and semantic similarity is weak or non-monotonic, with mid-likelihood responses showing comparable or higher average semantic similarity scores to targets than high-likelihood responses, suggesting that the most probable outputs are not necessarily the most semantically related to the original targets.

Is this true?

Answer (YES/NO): NO